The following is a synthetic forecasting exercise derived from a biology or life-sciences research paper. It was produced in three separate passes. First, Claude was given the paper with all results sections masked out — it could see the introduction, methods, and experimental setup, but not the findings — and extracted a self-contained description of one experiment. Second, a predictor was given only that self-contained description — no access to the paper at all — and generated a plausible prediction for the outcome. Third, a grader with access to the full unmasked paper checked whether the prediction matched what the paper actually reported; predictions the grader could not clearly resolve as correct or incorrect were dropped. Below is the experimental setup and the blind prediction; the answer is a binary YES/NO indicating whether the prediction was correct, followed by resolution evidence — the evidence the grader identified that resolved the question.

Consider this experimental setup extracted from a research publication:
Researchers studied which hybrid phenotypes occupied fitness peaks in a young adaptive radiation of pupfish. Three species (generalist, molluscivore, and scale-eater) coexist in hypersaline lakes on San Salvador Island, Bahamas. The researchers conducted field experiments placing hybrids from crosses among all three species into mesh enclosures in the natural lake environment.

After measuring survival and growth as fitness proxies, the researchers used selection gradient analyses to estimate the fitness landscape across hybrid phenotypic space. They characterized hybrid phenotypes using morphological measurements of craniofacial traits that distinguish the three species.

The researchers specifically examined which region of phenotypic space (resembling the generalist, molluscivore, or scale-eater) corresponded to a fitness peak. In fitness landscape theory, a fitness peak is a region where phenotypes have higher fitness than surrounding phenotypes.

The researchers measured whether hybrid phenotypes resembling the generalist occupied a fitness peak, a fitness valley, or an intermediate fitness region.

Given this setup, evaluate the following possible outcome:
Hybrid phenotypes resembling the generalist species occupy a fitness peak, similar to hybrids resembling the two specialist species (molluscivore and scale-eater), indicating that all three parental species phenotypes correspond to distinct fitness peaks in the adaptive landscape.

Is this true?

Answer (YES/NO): NO